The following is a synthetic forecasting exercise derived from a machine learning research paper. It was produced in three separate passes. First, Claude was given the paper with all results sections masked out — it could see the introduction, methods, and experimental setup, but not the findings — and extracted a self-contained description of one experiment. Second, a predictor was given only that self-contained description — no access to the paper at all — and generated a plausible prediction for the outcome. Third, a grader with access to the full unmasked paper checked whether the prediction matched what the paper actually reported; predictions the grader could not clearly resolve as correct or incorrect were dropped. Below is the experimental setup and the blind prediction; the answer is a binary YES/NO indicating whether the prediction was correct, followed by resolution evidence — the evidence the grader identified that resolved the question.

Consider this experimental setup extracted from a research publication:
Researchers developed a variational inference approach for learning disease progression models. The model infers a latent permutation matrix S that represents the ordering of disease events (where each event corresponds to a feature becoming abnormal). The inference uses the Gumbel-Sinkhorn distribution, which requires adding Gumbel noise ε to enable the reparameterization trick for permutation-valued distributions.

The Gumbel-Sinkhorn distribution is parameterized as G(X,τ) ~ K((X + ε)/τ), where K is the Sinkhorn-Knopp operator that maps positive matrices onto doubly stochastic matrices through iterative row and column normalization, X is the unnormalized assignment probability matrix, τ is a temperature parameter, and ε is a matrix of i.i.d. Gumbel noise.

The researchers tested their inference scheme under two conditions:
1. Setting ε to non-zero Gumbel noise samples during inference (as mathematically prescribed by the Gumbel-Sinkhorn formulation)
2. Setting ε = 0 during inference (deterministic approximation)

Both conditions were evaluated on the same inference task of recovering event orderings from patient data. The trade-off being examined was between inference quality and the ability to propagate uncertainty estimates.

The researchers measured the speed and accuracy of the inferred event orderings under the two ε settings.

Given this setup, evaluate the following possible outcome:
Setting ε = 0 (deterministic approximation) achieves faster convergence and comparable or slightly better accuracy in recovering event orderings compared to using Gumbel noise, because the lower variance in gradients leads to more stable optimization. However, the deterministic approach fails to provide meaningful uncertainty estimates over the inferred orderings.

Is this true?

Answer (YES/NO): YES